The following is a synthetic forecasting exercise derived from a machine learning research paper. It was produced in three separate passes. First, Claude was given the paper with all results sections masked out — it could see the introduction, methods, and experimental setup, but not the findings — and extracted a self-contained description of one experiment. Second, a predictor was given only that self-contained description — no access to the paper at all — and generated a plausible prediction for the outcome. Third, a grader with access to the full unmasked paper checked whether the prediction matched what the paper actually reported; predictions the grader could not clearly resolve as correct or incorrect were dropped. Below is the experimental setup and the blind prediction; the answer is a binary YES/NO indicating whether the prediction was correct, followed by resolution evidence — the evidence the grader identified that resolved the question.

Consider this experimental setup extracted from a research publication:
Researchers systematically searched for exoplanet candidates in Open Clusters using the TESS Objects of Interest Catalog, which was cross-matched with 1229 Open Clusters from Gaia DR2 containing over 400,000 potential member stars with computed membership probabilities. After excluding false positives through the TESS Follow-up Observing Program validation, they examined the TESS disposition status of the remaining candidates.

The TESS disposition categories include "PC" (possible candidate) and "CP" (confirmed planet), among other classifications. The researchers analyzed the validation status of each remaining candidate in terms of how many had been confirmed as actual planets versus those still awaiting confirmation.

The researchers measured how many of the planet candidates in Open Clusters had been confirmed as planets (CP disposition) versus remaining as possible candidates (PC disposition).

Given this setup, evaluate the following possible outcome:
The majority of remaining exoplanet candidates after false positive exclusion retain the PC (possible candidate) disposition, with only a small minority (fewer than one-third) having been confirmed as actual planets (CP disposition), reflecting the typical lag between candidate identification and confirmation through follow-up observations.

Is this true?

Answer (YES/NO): YES